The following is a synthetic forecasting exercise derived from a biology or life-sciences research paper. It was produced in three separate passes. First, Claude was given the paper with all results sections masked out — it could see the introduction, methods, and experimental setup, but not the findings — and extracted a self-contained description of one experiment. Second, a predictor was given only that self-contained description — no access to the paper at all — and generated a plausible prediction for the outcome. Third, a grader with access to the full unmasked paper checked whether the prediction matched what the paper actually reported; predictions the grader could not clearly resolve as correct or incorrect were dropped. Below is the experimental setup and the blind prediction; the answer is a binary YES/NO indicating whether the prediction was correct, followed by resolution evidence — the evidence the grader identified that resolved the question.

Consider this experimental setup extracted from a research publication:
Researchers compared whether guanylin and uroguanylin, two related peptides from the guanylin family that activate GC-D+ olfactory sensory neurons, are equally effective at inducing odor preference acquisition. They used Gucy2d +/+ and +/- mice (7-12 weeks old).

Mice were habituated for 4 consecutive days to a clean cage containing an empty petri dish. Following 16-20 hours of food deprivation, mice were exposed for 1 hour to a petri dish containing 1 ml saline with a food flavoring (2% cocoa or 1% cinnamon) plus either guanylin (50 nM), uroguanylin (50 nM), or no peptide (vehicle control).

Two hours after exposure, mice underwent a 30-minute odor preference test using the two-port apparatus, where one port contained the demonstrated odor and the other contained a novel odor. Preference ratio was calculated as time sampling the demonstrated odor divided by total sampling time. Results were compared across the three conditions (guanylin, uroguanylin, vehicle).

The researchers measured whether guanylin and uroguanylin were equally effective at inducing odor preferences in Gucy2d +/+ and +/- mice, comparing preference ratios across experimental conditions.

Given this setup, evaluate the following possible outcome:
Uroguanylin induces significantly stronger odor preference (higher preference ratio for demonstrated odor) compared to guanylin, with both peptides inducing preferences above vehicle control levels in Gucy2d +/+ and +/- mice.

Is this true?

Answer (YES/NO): NO